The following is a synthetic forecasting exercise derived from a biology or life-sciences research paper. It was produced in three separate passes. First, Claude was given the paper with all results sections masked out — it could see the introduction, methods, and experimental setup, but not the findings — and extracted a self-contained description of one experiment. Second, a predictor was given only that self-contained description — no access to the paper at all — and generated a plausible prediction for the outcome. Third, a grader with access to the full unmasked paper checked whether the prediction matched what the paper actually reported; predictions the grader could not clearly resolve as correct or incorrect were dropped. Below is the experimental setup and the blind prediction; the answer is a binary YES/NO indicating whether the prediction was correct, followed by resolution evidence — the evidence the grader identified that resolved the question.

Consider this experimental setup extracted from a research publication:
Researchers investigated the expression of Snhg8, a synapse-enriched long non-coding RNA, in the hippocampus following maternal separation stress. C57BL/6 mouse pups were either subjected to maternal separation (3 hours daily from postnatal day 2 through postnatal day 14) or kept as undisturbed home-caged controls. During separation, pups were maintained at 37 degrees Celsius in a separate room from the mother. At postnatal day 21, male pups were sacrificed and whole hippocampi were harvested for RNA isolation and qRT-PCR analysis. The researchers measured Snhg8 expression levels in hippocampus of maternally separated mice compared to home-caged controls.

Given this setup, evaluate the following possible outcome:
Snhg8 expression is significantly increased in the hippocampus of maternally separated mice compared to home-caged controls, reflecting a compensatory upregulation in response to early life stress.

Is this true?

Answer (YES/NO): NO